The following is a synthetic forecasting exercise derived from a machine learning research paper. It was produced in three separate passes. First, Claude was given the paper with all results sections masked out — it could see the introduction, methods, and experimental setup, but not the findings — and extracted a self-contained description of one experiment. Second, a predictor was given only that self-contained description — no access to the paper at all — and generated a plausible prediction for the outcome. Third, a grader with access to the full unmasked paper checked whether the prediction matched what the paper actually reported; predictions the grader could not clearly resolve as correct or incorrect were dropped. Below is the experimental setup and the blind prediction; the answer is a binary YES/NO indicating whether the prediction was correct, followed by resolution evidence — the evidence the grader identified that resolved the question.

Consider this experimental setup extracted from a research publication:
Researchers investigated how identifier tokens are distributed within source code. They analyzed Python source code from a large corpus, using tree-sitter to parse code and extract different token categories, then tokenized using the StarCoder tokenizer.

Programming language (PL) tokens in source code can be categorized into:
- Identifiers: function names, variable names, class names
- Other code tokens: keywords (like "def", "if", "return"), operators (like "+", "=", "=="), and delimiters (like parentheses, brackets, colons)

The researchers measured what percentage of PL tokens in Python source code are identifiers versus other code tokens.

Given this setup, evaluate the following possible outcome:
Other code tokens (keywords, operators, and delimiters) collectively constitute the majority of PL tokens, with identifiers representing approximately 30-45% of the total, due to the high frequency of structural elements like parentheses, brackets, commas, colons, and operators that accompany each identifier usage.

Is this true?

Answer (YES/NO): NO